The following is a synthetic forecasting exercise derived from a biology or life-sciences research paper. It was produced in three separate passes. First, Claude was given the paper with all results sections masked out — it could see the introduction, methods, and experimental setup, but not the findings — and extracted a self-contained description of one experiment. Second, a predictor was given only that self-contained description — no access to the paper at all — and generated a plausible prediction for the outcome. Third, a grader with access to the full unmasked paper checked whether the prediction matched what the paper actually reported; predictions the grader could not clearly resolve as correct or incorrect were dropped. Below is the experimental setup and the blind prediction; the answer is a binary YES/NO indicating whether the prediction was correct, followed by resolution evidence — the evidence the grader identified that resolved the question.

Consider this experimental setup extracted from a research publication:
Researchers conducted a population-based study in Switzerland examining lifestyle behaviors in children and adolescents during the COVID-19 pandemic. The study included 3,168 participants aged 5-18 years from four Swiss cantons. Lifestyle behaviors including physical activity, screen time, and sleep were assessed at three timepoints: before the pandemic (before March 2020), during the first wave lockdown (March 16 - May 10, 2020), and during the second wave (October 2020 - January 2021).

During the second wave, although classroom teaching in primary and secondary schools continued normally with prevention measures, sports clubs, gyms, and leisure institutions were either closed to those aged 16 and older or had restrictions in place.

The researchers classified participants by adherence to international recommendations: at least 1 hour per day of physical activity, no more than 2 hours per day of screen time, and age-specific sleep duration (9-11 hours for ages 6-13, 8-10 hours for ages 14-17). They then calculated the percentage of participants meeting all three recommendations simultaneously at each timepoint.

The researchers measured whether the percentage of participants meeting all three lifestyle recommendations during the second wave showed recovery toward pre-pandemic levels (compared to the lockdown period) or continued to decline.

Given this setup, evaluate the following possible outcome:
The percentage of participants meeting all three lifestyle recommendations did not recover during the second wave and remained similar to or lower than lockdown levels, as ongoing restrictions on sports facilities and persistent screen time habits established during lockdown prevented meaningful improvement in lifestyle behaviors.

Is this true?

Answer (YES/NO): NO